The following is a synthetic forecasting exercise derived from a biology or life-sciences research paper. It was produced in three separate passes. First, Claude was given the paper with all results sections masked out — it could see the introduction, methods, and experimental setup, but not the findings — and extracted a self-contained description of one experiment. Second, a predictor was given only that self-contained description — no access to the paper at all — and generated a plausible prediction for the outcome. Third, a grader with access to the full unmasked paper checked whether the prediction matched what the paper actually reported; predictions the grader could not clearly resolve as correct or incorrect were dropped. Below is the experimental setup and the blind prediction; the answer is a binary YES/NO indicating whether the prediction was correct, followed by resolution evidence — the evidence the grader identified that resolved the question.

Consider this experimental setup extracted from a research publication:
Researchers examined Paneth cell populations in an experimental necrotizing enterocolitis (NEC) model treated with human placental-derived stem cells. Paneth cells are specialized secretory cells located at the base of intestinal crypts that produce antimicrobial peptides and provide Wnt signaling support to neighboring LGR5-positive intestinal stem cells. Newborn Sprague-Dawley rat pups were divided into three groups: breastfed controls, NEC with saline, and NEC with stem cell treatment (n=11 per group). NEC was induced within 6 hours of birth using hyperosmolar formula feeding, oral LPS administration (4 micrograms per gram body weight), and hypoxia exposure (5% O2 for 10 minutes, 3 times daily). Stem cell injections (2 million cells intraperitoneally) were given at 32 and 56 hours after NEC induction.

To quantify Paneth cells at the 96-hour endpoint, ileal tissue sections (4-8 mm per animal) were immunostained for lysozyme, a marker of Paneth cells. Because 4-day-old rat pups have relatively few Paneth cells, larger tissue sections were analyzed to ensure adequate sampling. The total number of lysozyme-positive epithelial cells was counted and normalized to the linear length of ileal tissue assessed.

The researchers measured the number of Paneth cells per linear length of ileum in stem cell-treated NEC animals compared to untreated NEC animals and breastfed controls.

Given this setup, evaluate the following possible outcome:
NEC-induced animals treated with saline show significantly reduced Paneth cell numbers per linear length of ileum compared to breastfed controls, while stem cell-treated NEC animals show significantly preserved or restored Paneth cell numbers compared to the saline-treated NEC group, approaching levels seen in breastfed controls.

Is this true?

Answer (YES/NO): NO